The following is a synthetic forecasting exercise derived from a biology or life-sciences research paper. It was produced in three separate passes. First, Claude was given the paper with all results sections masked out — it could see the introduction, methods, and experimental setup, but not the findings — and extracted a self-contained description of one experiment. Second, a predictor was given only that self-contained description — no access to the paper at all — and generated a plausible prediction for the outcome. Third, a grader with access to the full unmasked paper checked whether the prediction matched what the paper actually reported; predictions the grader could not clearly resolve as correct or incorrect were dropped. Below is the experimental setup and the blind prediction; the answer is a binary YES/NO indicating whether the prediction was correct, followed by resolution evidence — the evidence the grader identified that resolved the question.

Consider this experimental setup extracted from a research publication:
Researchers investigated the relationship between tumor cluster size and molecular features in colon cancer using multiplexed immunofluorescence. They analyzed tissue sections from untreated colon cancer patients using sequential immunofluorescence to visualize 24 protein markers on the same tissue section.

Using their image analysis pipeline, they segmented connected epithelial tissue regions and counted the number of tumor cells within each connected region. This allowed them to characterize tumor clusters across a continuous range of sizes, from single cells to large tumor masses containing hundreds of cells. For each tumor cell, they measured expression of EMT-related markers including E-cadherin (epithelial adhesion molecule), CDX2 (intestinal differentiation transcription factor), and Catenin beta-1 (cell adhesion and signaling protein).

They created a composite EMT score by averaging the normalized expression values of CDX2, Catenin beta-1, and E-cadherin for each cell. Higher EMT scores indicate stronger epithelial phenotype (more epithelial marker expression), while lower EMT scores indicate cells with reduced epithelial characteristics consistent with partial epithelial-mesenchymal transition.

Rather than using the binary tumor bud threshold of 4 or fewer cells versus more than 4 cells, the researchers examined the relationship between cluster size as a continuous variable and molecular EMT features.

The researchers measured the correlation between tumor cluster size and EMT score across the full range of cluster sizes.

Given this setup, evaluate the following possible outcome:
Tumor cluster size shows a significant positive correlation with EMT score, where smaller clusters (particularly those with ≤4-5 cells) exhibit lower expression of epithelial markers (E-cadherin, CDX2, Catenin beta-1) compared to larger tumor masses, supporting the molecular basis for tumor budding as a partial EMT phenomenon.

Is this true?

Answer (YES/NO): NO